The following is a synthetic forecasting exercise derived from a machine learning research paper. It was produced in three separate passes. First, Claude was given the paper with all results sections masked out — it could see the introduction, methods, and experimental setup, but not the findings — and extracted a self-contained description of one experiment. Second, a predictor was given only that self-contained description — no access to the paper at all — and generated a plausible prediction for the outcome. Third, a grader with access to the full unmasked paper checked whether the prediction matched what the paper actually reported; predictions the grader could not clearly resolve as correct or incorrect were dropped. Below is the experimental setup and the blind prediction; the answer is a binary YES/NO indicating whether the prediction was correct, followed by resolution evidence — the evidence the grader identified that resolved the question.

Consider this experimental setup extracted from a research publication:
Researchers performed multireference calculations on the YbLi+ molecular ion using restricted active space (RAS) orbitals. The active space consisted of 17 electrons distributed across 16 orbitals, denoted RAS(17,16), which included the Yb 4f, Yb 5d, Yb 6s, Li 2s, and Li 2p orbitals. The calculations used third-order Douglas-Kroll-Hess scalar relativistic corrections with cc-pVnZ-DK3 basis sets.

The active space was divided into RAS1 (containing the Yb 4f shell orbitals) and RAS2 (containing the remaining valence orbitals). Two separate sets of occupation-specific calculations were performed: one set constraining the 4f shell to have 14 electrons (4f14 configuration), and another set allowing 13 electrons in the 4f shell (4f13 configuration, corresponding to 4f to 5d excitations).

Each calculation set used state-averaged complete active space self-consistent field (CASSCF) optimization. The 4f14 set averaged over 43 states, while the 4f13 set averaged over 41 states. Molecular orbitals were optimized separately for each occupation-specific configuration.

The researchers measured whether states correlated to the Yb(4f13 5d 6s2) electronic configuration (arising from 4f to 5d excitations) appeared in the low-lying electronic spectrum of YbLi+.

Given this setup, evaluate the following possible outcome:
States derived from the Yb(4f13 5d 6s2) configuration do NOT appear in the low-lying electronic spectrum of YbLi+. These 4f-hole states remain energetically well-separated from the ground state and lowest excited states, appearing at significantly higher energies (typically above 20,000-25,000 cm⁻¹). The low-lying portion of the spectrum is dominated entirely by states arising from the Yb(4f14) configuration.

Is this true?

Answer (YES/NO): NO